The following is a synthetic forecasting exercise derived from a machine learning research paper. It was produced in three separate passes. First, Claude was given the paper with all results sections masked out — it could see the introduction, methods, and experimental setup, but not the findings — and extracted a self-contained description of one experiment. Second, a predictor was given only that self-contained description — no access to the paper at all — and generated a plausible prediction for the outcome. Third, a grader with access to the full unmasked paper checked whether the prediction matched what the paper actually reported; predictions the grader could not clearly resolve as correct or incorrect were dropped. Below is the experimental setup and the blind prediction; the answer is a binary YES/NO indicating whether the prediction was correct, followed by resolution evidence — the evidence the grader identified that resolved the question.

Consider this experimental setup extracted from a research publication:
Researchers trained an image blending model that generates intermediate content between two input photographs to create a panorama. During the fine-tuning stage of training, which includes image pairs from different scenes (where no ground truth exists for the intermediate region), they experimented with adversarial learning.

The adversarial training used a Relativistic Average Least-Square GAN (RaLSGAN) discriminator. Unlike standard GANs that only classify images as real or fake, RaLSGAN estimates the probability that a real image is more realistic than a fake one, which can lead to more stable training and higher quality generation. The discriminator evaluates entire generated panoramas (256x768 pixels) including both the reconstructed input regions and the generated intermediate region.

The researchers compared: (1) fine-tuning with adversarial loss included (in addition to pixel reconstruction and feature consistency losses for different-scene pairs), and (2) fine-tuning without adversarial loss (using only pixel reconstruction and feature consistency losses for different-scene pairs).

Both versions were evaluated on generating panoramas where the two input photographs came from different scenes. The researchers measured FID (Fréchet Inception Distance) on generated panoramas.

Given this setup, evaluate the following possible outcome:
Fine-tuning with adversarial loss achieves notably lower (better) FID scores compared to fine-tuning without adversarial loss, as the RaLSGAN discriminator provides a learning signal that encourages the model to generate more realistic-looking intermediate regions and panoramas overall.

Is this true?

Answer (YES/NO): YES